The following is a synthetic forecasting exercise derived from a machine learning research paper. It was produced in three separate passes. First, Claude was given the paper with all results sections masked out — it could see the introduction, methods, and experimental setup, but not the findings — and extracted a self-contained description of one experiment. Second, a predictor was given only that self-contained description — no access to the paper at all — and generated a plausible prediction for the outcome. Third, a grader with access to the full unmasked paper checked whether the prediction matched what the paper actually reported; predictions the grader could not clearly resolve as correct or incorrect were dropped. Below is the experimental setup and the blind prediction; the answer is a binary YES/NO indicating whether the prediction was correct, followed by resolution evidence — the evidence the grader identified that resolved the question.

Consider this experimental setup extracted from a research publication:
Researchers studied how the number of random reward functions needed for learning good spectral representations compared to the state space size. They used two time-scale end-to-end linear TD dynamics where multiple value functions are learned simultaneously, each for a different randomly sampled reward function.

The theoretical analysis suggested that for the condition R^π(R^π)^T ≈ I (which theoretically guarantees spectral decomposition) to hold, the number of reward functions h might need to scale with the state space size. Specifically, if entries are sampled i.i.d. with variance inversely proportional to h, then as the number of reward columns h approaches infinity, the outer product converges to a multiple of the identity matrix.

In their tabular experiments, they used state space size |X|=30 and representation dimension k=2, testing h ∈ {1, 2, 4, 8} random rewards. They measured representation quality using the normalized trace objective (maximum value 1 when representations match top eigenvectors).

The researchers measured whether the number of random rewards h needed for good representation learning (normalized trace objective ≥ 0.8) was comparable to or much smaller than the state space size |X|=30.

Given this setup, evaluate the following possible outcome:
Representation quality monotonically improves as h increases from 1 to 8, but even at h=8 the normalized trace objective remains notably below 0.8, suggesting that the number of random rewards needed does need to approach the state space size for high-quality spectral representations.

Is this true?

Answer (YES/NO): NO